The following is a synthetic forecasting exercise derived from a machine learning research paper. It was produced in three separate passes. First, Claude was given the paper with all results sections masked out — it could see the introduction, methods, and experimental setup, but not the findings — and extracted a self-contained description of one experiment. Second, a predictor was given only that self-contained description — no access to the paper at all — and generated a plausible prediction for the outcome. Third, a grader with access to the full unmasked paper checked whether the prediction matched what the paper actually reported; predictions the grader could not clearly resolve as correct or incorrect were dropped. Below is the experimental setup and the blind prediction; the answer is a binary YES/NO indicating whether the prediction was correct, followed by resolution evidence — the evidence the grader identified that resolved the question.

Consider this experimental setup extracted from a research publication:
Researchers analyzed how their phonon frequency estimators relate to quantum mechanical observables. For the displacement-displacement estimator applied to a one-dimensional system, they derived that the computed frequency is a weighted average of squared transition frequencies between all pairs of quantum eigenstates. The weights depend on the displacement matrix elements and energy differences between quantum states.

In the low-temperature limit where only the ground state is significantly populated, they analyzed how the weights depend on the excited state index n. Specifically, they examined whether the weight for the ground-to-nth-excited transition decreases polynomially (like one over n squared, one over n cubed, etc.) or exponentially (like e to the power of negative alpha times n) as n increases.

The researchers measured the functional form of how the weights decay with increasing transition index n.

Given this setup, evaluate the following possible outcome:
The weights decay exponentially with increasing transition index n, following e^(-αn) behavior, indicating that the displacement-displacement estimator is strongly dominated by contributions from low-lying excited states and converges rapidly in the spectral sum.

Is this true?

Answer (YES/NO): YES